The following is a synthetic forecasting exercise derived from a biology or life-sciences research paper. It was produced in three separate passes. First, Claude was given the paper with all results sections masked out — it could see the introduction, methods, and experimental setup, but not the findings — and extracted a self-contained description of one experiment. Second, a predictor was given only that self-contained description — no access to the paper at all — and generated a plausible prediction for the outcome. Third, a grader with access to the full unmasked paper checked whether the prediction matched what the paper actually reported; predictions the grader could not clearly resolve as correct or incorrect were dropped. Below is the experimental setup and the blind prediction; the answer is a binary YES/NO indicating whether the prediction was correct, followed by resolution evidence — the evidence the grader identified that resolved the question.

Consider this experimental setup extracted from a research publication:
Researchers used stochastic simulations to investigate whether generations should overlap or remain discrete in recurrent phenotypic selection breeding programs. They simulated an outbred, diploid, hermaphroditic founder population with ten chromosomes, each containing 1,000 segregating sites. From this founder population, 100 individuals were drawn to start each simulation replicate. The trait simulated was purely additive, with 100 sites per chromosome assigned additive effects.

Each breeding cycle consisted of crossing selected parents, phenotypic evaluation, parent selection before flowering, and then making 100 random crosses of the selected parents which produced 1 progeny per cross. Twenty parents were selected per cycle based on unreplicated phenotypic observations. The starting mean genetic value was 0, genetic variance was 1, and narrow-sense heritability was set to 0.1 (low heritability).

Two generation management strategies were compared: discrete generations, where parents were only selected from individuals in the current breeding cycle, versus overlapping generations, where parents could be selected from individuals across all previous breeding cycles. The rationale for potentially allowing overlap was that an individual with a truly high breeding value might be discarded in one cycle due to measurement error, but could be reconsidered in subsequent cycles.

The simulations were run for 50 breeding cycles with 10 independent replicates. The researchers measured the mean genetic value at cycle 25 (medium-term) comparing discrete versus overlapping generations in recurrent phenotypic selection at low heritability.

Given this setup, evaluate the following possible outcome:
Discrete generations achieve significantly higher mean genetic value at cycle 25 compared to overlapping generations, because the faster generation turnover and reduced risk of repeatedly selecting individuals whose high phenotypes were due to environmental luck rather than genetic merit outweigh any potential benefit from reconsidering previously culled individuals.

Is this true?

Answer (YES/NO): YES